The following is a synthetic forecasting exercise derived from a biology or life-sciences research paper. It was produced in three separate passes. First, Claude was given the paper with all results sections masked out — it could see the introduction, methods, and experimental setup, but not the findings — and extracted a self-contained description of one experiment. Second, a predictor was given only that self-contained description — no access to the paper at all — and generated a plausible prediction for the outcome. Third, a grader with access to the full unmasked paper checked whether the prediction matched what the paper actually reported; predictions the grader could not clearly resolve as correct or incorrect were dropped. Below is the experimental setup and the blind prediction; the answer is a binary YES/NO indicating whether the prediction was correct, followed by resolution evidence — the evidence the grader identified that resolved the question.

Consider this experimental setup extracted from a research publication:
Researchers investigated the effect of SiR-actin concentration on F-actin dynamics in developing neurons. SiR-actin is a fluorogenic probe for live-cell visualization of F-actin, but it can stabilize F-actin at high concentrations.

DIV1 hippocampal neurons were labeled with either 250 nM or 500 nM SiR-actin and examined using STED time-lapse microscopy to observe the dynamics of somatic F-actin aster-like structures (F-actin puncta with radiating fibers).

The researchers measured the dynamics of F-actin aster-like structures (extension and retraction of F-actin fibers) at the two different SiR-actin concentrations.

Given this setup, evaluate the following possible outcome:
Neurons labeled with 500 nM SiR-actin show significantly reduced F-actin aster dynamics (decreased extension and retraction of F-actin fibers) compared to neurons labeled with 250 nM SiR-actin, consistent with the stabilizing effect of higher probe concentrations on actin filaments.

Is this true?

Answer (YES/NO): YES